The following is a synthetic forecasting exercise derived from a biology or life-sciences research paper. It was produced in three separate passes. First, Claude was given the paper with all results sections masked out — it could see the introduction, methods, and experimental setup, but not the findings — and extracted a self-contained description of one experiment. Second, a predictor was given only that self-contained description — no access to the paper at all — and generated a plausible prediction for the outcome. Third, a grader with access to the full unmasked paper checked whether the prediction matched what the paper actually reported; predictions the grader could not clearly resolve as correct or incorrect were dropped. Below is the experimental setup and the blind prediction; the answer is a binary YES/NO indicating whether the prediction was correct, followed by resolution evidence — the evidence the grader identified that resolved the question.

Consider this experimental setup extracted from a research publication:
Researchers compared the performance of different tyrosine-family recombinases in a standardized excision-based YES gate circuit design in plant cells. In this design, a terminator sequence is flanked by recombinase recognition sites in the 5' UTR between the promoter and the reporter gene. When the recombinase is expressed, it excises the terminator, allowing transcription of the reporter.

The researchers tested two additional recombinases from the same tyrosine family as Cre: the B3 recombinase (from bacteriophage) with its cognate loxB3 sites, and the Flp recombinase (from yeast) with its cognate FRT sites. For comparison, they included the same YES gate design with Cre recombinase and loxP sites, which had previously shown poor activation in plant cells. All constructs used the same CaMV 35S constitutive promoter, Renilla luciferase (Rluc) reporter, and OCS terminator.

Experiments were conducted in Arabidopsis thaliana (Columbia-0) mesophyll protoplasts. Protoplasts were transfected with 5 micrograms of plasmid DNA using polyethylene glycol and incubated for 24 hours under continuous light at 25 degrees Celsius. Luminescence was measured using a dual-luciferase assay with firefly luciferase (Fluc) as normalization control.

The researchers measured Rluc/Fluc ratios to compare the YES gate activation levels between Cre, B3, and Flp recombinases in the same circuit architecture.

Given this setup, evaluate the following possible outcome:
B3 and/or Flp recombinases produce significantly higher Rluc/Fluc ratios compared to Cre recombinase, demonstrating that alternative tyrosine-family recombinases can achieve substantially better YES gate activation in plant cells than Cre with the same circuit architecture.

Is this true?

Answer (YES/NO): YES